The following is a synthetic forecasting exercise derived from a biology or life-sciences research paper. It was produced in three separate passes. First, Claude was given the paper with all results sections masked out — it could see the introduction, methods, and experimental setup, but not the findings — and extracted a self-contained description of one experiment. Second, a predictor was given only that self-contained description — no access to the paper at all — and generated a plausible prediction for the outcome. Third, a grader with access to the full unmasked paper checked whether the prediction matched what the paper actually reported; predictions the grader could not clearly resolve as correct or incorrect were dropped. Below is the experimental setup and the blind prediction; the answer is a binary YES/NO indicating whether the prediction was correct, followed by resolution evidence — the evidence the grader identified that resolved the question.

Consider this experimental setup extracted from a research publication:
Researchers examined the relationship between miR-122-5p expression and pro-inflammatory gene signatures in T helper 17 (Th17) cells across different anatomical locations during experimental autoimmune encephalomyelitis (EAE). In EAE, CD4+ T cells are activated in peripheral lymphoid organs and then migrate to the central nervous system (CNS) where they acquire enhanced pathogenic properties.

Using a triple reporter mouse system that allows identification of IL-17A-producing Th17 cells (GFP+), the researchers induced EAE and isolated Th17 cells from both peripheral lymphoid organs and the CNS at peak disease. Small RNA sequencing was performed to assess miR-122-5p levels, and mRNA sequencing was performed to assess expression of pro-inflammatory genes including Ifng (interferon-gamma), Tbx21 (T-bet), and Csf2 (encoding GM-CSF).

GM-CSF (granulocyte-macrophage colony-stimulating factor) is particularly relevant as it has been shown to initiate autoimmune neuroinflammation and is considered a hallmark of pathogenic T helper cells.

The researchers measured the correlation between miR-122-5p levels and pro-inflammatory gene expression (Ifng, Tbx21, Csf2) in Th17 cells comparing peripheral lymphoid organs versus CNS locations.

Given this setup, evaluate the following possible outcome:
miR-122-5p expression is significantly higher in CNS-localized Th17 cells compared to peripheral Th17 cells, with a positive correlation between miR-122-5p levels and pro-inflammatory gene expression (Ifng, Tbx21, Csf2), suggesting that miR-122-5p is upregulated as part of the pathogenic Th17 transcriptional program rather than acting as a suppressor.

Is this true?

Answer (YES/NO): NO